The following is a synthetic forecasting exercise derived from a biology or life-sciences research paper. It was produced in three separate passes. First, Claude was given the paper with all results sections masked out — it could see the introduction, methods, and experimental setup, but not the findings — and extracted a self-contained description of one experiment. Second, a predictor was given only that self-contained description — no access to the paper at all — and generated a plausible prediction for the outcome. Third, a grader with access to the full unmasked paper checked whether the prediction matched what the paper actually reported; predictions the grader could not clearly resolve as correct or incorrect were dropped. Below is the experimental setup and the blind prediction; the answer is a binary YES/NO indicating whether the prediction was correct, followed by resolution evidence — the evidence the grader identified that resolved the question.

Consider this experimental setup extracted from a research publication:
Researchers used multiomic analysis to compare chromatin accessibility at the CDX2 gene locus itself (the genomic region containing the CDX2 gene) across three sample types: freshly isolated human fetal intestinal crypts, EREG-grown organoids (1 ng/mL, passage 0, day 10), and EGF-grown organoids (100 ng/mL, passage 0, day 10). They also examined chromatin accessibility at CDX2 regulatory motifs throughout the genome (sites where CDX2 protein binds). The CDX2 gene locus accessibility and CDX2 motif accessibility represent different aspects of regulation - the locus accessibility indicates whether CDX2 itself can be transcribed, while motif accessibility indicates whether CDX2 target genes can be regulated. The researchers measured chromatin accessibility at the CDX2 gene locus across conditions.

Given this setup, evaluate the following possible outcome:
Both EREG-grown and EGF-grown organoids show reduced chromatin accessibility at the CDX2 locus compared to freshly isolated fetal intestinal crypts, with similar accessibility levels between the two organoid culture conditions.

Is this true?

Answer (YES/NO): NO